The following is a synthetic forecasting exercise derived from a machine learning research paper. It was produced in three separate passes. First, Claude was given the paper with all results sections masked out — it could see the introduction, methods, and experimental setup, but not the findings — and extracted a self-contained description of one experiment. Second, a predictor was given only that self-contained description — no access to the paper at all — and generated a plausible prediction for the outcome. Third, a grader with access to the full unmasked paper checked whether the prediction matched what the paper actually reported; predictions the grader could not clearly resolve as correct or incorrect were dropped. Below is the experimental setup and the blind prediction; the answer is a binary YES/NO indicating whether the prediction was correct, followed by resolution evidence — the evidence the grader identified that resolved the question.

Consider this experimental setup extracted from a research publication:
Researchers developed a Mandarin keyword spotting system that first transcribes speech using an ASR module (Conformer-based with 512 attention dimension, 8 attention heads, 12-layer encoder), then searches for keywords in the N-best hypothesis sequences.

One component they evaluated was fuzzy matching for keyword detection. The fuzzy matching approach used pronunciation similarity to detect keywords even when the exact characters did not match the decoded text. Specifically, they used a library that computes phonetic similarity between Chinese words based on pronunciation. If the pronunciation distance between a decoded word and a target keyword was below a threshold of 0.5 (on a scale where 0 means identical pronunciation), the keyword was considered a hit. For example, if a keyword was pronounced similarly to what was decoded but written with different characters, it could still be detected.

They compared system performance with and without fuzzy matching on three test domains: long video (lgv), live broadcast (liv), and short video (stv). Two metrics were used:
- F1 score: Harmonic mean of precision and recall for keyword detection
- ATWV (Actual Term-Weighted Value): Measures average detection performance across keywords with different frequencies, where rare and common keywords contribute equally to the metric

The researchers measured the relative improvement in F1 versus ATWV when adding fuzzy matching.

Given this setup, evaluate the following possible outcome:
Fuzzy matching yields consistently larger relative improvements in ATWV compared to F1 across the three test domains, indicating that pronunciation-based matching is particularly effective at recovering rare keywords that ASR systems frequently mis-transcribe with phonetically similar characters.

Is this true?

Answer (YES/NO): YES